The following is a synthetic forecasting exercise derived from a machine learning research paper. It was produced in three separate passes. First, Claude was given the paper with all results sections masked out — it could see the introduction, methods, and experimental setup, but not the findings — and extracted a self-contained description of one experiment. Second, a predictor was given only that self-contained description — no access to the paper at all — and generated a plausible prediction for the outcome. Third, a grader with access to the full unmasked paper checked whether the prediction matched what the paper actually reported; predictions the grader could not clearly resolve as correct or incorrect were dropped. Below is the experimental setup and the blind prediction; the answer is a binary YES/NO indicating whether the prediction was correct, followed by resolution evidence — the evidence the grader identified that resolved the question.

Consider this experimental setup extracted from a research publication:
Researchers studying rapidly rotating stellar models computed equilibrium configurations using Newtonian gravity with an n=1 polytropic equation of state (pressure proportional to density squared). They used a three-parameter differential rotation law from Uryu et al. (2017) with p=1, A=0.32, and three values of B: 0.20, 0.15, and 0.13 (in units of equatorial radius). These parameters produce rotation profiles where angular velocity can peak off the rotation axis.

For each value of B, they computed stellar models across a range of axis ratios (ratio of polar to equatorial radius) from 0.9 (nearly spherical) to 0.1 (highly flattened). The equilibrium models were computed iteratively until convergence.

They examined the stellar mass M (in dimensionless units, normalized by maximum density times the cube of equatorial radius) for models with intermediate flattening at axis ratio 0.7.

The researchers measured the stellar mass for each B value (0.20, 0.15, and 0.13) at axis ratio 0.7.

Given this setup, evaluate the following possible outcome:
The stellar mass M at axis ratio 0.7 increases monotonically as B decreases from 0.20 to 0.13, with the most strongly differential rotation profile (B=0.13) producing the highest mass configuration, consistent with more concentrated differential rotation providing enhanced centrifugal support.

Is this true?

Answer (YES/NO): YES